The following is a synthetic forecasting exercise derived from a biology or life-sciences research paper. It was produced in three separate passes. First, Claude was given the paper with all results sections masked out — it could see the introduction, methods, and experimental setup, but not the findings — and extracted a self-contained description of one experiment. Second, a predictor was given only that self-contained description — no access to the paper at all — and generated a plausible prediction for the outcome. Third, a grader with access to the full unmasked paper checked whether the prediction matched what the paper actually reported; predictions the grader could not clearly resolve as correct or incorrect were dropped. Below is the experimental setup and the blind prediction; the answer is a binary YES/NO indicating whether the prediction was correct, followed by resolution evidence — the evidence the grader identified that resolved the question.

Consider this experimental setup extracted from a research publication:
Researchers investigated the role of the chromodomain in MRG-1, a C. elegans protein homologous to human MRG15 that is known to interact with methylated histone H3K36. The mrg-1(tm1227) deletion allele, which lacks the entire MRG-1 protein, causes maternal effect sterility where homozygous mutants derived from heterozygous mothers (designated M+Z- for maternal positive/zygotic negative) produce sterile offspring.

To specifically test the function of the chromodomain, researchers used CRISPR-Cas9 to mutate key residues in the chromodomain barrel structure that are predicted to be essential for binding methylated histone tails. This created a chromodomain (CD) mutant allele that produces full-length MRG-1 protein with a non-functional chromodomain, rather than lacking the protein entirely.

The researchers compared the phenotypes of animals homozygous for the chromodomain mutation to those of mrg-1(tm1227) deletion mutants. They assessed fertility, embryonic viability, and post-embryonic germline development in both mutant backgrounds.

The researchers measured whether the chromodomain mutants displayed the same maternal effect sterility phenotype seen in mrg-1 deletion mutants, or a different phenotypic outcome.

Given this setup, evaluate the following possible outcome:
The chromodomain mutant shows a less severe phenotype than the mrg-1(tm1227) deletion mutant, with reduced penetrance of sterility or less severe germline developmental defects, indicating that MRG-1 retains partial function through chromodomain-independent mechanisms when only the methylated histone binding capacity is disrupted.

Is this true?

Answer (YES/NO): NO